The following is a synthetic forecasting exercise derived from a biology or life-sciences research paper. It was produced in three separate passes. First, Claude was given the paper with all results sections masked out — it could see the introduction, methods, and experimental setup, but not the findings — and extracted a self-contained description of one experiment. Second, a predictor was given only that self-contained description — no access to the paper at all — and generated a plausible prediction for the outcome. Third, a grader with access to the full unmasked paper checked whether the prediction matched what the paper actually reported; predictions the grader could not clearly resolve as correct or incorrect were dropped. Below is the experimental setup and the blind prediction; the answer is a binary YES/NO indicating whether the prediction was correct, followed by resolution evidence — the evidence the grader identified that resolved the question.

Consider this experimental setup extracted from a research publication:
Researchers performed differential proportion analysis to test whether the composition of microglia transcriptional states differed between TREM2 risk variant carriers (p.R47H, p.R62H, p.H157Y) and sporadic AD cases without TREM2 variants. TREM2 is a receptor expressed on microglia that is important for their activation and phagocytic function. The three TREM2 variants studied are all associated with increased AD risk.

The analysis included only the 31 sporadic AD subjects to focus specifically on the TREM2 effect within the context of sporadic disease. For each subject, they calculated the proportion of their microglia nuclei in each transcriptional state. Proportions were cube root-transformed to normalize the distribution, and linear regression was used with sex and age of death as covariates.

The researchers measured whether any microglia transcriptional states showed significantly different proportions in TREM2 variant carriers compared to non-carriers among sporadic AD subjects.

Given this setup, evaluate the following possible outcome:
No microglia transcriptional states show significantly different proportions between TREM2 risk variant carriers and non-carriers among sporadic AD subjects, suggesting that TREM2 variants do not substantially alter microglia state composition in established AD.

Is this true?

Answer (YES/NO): NO